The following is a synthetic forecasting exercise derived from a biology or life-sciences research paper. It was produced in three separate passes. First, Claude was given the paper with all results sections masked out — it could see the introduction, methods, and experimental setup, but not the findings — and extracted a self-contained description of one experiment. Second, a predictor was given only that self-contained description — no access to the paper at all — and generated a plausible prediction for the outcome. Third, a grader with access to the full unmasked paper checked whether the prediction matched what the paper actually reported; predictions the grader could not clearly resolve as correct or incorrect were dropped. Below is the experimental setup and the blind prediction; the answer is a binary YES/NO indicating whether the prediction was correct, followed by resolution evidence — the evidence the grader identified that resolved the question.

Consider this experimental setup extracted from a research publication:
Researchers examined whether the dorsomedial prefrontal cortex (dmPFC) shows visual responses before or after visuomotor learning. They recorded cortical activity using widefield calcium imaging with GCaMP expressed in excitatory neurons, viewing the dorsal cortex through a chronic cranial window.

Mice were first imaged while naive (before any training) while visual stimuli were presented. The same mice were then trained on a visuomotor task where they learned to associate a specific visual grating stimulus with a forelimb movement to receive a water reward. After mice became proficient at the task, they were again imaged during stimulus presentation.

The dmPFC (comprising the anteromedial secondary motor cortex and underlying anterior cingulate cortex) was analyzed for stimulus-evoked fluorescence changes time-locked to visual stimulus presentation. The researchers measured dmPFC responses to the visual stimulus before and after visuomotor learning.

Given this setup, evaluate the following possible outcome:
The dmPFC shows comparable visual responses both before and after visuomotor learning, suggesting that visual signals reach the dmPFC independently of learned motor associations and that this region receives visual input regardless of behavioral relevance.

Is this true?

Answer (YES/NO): NO